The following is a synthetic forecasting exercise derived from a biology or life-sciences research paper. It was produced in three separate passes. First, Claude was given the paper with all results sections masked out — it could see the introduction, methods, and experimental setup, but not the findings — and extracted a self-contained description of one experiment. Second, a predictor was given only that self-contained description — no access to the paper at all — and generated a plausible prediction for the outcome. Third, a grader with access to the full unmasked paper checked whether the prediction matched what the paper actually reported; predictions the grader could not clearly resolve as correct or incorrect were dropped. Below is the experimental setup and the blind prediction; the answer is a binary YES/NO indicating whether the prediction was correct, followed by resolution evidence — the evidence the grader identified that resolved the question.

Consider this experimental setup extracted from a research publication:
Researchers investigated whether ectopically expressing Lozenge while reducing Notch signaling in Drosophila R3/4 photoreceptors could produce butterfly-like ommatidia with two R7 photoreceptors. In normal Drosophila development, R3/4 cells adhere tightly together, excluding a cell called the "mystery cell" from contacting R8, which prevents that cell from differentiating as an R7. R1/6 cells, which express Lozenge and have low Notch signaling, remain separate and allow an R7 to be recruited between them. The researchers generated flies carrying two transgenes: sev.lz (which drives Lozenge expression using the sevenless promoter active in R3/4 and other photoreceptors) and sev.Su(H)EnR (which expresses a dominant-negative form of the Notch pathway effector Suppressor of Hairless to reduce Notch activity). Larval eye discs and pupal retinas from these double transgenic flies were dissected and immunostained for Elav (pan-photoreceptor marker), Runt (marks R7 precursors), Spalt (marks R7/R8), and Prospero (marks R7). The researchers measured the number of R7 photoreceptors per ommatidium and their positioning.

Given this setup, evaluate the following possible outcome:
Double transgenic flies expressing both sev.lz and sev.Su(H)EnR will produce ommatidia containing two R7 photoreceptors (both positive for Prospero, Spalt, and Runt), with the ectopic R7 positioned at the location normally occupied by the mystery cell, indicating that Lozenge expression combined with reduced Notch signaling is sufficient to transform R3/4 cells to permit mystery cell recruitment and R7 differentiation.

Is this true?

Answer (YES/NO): YES